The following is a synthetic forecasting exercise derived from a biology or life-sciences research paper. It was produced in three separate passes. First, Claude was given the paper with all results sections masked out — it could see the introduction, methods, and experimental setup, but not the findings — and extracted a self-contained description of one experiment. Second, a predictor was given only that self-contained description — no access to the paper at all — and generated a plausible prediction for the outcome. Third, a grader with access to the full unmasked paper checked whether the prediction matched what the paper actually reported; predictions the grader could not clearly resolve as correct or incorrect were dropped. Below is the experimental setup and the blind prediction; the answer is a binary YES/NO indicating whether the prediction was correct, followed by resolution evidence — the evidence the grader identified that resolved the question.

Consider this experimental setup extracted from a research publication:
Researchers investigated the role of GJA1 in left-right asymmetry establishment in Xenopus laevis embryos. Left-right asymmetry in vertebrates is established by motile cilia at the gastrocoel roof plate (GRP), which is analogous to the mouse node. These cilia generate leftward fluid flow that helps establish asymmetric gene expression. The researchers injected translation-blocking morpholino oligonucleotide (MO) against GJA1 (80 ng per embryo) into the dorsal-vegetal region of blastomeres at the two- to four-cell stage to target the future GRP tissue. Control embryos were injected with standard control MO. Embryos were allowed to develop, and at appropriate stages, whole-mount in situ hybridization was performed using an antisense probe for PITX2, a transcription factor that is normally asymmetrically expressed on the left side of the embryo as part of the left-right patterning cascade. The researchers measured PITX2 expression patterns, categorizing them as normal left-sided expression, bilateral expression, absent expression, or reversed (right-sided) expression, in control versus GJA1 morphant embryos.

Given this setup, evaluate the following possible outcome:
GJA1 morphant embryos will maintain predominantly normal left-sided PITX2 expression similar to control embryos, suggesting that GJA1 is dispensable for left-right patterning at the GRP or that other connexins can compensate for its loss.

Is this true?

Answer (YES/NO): NO